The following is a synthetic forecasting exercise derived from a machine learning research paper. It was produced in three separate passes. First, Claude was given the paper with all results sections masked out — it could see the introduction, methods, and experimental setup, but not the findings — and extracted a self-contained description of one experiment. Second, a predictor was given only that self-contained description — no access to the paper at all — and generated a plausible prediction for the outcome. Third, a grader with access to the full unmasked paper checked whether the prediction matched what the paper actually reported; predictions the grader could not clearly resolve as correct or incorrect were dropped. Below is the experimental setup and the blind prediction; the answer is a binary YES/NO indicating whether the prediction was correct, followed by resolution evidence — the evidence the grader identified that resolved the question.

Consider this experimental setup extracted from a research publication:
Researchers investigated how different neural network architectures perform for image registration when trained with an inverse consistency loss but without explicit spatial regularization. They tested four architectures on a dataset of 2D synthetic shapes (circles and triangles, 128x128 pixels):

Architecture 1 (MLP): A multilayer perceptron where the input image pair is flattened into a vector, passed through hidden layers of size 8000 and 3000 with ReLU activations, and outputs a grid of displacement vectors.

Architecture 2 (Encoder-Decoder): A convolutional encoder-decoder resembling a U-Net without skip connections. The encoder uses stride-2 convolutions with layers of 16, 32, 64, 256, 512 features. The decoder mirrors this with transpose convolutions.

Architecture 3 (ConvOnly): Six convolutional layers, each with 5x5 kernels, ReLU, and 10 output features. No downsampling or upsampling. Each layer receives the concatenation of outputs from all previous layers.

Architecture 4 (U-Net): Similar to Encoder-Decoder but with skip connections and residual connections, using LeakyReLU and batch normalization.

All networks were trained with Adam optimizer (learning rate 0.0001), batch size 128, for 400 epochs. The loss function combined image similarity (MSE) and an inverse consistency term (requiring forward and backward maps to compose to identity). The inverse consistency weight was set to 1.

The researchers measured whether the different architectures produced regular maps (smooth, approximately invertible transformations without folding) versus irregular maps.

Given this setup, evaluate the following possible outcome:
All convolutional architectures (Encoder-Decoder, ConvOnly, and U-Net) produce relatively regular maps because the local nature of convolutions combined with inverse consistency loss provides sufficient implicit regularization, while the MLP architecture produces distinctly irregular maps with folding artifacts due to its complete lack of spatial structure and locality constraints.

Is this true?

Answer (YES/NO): NO